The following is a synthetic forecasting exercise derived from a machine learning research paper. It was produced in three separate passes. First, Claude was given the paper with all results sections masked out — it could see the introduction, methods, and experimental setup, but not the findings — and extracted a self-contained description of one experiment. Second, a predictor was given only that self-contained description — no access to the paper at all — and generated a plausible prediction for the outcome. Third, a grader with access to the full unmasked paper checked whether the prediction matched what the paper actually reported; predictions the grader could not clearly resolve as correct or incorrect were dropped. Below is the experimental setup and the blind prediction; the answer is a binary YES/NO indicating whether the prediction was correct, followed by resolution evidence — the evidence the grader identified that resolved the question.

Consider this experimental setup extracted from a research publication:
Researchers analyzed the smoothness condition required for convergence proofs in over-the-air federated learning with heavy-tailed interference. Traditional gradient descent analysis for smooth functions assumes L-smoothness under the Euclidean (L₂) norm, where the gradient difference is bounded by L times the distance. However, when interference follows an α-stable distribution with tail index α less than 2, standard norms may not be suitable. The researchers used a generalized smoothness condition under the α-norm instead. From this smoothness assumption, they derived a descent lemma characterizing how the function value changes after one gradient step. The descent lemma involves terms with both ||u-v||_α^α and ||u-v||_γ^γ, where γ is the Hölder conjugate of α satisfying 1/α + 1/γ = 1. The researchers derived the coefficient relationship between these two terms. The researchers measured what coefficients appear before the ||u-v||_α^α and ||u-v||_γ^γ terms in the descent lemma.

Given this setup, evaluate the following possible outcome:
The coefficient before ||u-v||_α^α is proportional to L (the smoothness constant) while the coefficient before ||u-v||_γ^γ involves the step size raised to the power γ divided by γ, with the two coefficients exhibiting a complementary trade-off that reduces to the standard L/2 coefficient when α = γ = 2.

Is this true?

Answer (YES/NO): NO